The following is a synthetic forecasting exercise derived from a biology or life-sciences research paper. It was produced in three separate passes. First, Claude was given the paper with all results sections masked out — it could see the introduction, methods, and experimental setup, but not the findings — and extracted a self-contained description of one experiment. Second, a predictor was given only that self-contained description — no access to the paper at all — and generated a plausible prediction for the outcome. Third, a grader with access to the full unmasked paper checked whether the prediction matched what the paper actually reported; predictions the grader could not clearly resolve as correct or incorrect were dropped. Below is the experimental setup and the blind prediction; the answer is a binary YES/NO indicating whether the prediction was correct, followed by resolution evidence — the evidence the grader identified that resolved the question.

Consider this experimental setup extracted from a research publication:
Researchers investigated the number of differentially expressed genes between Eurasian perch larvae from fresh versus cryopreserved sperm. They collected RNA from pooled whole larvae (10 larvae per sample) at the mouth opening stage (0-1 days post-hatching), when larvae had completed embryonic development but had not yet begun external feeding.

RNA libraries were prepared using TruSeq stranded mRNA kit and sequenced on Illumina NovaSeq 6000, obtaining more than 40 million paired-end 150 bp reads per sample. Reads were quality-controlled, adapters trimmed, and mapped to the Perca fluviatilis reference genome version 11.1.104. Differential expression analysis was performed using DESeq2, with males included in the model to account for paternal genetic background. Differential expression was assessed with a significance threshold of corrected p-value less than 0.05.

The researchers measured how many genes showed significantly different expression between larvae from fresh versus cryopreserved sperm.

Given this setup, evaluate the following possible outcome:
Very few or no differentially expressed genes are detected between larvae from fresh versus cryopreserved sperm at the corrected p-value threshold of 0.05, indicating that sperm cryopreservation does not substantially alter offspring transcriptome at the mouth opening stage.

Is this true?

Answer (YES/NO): NO